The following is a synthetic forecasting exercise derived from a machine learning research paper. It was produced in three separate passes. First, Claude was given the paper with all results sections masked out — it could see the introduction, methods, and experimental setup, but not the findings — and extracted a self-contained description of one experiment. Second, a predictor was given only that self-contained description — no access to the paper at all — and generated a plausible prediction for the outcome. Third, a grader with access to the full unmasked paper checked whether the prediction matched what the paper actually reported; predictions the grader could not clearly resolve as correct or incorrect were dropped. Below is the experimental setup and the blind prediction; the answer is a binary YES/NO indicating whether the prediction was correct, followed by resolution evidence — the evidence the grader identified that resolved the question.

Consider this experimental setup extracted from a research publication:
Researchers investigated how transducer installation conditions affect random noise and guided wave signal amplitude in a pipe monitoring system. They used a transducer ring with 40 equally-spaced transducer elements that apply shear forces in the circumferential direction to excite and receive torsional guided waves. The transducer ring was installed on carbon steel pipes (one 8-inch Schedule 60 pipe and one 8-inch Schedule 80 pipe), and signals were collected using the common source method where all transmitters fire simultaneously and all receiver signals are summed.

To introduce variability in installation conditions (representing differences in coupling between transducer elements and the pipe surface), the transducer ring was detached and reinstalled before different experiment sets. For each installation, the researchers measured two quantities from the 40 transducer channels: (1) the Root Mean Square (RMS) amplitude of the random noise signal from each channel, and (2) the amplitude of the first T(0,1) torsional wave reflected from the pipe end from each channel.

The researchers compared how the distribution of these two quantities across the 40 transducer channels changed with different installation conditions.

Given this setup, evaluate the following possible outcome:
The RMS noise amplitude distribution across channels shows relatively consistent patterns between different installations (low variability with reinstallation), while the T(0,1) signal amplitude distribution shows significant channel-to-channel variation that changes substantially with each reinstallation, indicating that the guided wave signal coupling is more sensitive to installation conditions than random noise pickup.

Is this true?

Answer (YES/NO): YES